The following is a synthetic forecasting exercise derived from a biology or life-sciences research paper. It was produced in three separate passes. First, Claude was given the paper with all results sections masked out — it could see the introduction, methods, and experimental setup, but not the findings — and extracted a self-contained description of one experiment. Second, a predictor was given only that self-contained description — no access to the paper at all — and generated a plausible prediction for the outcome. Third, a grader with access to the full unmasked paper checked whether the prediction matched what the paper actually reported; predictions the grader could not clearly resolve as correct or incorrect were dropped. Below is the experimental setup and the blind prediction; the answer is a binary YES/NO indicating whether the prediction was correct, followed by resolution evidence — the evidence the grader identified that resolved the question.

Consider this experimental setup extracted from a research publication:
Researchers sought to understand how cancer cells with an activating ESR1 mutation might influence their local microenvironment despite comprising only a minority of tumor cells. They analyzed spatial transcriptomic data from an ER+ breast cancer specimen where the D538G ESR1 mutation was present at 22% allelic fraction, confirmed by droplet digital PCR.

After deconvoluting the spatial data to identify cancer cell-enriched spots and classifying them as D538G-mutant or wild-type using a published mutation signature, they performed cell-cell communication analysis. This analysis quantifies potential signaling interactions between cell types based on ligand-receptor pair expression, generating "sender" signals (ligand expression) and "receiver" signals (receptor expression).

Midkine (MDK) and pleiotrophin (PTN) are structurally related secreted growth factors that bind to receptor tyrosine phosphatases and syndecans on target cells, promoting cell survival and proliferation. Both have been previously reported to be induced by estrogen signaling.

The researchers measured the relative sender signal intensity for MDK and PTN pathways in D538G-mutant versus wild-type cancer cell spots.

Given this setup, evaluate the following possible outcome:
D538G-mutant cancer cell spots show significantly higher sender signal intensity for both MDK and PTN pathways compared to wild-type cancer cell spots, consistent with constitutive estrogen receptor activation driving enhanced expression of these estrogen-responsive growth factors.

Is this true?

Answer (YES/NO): YES